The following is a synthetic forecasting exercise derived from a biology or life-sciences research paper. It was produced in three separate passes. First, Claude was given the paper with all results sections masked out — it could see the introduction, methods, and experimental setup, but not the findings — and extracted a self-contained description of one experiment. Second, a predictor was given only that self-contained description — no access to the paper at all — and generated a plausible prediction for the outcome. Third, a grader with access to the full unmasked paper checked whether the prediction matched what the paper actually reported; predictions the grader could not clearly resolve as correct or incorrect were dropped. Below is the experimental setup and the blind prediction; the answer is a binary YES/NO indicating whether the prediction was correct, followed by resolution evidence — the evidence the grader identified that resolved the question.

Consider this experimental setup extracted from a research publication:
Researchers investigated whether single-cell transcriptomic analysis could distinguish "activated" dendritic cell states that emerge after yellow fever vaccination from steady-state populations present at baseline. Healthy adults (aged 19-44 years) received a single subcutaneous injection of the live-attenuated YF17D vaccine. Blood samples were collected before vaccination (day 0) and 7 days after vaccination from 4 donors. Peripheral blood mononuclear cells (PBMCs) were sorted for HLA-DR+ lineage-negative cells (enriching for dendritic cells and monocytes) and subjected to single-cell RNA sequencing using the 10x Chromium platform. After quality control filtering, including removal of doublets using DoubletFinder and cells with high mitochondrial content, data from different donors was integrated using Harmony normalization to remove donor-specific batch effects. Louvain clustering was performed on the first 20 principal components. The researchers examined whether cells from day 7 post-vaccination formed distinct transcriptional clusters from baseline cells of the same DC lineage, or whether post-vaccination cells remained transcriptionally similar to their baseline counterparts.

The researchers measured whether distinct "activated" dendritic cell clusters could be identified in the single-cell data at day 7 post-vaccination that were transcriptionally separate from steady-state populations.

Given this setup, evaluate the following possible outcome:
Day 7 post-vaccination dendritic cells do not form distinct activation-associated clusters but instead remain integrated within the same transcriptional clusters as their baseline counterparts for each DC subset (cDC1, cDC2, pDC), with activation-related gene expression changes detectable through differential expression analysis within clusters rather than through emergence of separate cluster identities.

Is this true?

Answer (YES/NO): NO